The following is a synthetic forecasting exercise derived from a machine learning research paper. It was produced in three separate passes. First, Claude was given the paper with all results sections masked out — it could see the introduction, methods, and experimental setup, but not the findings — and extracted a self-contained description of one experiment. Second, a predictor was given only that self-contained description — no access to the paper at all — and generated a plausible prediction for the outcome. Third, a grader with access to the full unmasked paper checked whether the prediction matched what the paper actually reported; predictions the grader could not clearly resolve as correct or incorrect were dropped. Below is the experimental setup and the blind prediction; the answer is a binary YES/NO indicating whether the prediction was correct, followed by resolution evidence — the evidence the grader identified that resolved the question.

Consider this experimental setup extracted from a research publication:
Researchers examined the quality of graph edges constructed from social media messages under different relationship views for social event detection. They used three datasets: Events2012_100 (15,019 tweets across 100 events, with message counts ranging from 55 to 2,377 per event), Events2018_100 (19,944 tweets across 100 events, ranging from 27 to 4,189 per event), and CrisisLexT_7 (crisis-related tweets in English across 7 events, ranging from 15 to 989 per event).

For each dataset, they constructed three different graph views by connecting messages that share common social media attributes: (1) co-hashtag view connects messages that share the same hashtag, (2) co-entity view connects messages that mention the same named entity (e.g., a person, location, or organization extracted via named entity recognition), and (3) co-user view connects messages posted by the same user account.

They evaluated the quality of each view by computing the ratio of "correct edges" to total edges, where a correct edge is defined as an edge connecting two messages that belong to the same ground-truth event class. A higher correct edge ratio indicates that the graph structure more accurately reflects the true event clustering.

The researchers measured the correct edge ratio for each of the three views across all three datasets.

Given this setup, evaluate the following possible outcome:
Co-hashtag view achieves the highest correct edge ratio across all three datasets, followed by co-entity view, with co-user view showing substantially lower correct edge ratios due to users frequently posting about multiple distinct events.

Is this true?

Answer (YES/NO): NO